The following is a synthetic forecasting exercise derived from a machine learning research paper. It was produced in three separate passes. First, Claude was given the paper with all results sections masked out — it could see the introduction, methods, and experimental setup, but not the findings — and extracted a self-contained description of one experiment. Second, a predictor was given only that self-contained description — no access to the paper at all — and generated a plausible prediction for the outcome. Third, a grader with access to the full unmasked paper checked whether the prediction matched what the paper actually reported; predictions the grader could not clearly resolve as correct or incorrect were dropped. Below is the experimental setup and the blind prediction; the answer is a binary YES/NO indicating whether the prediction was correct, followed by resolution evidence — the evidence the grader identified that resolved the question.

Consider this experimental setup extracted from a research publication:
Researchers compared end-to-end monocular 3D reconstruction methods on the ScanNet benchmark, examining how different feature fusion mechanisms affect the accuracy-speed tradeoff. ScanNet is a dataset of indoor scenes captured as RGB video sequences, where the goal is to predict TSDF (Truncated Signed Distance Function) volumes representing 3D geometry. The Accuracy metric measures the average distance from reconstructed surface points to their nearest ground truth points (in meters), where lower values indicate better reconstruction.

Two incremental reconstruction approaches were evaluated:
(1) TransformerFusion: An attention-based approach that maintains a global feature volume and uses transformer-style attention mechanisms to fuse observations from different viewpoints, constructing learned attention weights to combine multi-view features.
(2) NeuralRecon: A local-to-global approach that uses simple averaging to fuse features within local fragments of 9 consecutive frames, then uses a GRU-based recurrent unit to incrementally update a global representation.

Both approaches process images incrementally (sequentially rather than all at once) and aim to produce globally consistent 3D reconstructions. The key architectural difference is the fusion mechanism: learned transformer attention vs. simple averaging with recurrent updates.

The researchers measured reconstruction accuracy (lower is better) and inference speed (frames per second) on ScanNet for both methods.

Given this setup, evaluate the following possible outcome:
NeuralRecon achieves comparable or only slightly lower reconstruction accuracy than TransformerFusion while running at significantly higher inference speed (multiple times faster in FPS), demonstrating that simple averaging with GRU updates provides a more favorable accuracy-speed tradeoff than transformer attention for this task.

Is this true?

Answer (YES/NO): NO